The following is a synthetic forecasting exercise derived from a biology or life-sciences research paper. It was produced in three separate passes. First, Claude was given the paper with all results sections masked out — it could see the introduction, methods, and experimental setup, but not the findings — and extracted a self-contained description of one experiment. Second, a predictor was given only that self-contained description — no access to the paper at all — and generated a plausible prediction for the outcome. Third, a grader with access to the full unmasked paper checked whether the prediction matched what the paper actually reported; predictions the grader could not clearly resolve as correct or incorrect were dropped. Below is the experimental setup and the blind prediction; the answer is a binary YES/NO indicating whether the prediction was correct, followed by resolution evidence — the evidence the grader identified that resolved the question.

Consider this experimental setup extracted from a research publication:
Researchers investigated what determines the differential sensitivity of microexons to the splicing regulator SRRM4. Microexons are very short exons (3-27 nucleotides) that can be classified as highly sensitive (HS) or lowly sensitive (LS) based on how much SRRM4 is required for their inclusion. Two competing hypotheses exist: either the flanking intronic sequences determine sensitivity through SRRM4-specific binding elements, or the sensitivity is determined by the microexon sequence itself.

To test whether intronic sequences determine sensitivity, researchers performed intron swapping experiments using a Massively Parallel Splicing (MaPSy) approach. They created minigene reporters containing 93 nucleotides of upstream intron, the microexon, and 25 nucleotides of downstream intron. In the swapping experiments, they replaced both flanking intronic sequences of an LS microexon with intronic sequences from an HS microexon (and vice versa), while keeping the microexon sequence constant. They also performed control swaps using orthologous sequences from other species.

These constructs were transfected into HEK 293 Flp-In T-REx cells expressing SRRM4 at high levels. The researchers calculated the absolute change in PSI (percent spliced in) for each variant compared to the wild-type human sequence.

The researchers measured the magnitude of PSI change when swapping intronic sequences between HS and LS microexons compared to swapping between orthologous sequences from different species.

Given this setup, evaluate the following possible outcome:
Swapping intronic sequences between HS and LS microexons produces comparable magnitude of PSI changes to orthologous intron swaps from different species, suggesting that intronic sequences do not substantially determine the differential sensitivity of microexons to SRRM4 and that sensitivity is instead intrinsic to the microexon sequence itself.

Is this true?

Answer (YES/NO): NO